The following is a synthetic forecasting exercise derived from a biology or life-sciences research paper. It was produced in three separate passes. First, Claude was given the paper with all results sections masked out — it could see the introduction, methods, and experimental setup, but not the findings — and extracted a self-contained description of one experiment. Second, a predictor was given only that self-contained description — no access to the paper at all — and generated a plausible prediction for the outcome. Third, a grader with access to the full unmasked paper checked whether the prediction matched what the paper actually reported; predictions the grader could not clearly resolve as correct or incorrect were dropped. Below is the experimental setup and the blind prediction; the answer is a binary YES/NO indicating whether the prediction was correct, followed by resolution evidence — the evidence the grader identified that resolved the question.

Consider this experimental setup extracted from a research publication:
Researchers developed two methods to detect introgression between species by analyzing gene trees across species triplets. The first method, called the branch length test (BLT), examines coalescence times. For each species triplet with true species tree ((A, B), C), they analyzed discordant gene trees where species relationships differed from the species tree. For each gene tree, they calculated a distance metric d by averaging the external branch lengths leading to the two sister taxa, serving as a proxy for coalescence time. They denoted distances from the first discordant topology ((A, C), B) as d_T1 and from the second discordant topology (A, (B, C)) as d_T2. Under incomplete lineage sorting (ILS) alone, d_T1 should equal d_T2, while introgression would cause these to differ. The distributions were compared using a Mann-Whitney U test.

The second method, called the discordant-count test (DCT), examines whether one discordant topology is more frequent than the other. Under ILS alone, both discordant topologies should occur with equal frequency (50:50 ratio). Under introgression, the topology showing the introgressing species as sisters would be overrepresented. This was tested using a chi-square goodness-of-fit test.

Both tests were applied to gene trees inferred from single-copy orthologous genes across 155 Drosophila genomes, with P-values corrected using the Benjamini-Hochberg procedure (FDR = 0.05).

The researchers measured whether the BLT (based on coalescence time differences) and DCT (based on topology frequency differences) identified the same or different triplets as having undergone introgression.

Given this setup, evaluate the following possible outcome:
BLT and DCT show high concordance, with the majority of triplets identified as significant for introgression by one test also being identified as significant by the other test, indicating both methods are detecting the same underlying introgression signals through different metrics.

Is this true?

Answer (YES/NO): NO